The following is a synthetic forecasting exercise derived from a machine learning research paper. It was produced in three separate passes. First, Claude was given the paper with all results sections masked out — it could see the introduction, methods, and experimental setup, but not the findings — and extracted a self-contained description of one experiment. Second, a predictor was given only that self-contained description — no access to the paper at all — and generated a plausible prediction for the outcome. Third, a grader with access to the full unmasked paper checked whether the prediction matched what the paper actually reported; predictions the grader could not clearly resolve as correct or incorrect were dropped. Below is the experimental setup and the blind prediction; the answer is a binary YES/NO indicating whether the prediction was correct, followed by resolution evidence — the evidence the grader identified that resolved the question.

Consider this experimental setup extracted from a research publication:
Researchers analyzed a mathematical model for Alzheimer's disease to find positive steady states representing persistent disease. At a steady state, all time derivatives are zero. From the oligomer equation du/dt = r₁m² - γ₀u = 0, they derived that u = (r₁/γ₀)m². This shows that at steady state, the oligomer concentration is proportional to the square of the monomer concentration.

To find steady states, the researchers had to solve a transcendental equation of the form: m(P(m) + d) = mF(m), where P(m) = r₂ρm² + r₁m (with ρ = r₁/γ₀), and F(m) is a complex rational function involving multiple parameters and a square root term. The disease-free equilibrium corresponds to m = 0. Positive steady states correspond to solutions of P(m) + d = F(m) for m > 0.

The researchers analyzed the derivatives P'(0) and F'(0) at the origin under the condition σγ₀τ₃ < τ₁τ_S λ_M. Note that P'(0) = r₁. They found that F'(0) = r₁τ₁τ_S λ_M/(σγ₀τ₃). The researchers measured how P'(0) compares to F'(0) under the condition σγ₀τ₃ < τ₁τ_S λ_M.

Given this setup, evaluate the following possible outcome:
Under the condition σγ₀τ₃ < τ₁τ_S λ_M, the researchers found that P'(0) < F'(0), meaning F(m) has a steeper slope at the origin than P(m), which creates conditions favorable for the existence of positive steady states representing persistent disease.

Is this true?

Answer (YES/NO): YES